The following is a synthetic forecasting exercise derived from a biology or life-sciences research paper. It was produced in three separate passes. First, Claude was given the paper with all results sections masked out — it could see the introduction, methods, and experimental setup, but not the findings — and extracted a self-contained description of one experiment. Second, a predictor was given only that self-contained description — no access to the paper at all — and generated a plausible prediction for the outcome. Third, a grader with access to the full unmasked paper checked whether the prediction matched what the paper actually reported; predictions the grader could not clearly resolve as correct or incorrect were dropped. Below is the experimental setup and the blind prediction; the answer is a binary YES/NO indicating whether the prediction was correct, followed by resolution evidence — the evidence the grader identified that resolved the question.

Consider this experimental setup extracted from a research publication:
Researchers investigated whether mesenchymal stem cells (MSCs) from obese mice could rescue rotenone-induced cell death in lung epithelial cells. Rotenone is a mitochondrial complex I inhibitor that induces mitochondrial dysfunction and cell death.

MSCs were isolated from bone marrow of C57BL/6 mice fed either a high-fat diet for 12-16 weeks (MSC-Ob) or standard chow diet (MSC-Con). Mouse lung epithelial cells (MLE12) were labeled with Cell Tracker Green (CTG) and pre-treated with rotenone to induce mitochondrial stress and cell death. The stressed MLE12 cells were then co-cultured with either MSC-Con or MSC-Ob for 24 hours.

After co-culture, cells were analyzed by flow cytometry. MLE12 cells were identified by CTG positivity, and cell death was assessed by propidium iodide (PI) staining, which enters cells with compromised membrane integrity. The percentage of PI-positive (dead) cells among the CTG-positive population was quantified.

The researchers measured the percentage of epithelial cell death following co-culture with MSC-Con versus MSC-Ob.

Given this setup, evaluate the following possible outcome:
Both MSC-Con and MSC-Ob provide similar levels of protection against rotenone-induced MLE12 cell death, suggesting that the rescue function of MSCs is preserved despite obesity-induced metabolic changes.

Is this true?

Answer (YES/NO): NO